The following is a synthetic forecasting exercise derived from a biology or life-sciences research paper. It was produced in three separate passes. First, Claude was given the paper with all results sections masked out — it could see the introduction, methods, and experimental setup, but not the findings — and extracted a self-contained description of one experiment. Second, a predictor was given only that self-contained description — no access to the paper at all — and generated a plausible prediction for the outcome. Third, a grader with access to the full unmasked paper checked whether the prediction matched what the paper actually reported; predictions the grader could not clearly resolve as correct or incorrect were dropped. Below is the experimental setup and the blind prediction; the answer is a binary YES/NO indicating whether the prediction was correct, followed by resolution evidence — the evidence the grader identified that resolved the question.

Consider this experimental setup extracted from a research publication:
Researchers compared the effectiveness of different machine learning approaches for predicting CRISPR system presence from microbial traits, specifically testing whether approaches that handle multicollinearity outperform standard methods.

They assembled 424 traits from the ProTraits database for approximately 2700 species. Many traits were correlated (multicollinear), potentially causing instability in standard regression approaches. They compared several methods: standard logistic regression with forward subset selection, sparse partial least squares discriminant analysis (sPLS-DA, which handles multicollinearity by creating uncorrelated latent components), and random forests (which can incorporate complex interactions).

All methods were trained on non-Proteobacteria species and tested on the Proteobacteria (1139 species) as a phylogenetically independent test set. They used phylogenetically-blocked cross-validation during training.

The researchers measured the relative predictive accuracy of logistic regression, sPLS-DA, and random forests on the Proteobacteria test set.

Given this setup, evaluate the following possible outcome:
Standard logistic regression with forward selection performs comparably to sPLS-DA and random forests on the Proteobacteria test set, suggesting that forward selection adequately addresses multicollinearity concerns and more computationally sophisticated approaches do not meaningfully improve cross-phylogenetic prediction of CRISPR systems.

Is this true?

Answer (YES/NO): NO